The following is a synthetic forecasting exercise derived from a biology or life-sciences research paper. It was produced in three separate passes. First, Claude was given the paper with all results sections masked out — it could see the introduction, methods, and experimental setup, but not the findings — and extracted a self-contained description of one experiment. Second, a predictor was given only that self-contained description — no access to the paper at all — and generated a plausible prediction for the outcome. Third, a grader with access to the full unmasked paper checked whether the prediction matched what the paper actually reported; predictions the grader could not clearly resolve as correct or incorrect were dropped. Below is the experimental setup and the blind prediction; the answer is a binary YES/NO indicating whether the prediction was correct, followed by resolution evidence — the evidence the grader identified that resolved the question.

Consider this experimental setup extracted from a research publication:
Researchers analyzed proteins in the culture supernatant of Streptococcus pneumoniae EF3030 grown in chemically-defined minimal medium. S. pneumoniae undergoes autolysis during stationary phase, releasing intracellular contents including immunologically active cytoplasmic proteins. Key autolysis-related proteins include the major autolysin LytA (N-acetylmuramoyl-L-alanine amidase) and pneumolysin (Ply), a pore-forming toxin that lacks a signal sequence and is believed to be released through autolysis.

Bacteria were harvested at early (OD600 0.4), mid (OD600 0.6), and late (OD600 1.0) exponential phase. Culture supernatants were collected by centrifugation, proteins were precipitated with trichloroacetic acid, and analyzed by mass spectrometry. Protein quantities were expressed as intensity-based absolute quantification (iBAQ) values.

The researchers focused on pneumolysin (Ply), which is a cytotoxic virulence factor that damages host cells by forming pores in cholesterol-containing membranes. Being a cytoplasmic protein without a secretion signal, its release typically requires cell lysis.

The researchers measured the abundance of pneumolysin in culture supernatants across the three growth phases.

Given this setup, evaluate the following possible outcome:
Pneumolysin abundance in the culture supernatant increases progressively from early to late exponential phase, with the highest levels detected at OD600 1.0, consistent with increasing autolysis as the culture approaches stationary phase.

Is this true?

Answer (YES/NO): NO